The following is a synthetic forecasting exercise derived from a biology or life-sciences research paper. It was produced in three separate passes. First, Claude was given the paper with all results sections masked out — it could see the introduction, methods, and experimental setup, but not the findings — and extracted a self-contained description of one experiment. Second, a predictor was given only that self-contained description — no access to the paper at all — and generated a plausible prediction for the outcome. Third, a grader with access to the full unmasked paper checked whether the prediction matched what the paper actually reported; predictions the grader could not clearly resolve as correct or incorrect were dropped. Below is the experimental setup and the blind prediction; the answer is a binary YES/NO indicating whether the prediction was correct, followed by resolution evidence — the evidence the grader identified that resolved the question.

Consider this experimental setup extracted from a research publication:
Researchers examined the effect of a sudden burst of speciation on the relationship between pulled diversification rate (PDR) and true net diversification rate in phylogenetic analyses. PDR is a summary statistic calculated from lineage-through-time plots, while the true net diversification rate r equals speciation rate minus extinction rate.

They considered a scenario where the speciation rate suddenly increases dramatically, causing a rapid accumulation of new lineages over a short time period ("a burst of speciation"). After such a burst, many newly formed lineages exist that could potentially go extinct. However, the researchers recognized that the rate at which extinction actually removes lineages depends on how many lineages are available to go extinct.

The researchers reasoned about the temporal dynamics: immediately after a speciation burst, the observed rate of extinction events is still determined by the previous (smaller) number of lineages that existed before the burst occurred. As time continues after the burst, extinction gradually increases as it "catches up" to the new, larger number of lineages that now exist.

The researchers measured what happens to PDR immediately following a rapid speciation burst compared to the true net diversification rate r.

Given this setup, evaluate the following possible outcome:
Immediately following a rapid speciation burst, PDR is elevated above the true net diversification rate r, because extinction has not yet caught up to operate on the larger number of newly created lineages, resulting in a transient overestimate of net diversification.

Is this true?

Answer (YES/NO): NO